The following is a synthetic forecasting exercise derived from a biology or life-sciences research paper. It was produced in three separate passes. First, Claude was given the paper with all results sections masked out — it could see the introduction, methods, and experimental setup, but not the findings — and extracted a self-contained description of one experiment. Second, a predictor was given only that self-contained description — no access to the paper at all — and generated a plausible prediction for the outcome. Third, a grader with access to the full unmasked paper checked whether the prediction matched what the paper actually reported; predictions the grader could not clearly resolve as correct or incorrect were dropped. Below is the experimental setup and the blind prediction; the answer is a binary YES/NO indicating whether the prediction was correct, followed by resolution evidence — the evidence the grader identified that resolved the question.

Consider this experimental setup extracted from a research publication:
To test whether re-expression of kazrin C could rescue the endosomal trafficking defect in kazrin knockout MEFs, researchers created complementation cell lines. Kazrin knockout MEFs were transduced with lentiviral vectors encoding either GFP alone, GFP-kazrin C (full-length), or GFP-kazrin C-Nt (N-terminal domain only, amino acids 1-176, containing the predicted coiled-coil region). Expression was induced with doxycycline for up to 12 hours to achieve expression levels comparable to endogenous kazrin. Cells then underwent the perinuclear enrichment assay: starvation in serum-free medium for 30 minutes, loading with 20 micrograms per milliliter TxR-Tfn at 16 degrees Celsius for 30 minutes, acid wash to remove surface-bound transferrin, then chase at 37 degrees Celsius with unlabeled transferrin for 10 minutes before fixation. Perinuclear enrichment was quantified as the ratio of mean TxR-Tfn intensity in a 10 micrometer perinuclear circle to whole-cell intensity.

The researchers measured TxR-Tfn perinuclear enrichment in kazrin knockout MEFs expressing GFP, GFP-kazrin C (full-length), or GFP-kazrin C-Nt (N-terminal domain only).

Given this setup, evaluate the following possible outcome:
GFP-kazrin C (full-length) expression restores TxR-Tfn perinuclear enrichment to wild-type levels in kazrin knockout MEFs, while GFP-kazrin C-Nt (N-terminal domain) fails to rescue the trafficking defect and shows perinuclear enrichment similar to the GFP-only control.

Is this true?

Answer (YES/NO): YES